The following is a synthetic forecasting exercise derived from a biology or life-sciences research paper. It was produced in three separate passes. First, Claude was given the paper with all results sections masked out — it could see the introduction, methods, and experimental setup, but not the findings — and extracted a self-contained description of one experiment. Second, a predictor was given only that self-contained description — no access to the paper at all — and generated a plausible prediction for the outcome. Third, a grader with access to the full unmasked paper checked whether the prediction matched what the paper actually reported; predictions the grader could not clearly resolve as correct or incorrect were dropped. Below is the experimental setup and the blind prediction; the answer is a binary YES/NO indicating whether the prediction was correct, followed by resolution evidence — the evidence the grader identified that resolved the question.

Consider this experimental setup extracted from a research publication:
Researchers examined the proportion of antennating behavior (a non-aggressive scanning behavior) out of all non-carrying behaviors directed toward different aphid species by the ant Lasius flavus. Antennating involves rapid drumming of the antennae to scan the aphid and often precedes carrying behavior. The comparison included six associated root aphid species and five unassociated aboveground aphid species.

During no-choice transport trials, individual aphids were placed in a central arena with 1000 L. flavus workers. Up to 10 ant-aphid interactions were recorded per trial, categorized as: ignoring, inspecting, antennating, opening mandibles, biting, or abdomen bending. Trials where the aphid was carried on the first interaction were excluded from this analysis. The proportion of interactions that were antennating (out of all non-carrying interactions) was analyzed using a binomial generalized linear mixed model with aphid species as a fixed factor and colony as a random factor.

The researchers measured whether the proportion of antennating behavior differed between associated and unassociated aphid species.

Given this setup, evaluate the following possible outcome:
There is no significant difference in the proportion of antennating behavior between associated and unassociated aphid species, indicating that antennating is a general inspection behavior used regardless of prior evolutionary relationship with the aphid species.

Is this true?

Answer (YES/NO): NO